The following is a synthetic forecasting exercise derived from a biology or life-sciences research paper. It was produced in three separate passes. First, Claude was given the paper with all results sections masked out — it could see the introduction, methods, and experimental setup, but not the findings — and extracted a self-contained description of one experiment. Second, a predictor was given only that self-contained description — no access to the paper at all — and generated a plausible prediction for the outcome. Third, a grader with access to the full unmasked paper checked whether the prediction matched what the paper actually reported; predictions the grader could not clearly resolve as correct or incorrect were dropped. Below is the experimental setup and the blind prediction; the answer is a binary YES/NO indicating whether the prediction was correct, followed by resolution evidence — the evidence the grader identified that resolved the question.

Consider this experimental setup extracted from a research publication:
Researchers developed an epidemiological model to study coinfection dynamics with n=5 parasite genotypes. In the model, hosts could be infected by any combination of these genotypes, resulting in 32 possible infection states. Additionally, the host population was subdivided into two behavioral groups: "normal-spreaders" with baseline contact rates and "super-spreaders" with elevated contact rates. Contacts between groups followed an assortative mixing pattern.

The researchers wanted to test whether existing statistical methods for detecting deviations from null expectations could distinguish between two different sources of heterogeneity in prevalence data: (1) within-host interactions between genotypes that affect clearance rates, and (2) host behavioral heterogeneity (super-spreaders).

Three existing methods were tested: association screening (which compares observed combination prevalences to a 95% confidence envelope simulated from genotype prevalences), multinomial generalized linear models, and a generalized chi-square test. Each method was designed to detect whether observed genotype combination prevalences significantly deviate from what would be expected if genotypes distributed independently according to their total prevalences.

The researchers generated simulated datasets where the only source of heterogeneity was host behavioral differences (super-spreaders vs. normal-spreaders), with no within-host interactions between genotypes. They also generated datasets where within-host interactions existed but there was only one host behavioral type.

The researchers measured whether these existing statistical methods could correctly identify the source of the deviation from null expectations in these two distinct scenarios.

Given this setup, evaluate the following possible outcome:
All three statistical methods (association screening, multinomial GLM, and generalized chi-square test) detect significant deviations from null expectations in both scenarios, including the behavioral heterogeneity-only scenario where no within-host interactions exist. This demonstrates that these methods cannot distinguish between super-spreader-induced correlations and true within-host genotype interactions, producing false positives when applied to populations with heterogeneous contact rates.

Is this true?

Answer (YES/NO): NO